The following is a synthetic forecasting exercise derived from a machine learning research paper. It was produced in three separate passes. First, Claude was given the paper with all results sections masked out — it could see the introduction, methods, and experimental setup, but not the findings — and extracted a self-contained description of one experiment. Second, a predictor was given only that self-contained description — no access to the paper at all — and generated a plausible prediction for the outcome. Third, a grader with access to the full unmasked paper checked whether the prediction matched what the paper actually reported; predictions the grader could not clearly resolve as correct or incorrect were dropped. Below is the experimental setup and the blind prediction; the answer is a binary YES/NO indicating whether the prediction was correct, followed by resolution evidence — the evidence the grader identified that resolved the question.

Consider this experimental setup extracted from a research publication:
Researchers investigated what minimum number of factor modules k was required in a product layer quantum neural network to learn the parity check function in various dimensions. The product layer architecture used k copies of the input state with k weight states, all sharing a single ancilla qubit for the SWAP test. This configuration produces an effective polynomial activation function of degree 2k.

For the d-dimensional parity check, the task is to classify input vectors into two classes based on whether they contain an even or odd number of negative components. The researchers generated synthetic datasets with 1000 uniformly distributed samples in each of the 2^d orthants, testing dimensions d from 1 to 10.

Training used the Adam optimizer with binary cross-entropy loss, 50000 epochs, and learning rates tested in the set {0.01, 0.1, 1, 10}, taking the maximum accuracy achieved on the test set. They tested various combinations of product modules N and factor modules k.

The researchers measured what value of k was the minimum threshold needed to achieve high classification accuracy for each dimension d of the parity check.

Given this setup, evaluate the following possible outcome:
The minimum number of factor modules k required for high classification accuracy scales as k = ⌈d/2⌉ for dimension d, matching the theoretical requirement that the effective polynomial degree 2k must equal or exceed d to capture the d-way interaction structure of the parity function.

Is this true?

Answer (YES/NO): YES